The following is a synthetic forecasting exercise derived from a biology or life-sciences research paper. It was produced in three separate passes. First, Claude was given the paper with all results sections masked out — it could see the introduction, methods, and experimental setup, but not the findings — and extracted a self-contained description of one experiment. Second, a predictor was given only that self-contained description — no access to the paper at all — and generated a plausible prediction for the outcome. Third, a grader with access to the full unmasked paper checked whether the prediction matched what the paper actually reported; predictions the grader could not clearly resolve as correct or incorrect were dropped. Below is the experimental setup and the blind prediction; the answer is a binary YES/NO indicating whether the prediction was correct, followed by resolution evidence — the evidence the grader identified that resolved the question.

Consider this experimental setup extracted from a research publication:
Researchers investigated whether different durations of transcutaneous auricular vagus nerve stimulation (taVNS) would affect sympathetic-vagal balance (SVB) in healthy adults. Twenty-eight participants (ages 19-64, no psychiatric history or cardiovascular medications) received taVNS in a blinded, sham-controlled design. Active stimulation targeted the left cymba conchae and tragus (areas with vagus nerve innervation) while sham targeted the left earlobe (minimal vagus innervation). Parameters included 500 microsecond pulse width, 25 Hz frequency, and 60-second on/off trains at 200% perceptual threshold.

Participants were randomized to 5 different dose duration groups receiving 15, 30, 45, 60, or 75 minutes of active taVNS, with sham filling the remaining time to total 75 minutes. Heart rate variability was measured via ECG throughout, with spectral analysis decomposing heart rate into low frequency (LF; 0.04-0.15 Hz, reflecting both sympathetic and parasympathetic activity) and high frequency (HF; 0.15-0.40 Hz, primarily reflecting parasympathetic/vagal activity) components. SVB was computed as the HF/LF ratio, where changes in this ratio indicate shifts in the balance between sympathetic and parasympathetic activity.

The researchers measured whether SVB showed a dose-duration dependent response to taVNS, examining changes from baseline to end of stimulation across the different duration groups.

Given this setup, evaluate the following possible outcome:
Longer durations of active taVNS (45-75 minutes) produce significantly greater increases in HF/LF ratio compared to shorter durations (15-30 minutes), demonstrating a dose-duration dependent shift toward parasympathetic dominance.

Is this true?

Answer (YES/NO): NO